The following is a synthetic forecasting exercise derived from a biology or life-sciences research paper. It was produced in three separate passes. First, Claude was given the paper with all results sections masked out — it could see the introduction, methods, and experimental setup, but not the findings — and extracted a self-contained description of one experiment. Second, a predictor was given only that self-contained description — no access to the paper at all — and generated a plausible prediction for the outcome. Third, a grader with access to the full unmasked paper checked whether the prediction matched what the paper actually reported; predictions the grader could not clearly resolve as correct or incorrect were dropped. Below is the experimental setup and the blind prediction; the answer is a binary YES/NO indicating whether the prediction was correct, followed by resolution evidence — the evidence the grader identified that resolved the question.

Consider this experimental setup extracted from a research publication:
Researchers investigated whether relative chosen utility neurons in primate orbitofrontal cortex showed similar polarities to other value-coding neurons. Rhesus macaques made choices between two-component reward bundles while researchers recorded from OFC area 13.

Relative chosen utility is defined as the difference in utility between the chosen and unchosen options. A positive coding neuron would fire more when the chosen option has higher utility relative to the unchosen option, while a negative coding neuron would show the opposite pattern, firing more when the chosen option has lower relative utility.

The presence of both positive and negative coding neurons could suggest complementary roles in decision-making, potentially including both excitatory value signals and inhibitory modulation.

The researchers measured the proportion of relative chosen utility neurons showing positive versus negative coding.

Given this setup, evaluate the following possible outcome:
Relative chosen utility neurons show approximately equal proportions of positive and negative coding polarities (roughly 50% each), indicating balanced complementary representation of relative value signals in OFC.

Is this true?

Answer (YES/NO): YES